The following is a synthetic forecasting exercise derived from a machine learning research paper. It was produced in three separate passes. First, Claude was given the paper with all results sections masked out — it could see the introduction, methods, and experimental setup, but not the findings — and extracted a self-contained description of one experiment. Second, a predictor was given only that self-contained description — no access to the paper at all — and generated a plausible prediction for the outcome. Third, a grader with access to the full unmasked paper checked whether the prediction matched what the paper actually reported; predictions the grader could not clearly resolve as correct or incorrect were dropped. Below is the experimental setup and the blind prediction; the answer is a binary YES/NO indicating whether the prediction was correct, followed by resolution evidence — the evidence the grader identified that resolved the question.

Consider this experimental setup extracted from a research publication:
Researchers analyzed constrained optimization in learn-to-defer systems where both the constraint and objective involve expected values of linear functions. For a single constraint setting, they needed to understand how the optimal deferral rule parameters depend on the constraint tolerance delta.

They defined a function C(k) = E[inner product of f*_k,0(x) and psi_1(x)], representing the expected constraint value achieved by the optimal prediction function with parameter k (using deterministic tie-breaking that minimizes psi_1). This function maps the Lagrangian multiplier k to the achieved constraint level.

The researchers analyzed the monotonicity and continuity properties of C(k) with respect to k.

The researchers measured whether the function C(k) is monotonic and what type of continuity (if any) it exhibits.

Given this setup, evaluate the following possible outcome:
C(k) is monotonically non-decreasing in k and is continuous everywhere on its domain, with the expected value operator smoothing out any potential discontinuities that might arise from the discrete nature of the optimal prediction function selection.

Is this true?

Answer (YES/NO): NO